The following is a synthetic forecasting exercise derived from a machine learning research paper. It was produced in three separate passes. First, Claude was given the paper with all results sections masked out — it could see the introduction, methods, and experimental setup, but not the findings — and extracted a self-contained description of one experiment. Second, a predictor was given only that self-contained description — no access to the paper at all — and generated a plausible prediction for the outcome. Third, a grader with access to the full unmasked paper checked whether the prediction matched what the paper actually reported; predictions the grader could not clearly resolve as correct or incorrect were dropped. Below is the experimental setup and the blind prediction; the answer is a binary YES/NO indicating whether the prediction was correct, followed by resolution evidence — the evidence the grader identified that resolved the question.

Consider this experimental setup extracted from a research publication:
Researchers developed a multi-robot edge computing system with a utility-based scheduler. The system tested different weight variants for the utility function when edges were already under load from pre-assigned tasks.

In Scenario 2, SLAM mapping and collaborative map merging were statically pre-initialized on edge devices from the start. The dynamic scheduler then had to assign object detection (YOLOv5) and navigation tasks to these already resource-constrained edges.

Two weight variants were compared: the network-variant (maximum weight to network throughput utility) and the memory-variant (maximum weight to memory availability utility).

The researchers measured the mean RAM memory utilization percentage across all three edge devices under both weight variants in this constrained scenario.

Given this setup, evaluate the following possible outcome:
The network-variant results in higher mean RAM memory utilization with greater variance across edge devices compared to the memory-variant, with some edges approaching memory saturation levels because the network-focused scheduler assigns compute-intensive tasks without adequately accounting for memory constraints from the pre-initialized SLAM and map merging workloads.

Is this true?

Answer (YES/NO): NO